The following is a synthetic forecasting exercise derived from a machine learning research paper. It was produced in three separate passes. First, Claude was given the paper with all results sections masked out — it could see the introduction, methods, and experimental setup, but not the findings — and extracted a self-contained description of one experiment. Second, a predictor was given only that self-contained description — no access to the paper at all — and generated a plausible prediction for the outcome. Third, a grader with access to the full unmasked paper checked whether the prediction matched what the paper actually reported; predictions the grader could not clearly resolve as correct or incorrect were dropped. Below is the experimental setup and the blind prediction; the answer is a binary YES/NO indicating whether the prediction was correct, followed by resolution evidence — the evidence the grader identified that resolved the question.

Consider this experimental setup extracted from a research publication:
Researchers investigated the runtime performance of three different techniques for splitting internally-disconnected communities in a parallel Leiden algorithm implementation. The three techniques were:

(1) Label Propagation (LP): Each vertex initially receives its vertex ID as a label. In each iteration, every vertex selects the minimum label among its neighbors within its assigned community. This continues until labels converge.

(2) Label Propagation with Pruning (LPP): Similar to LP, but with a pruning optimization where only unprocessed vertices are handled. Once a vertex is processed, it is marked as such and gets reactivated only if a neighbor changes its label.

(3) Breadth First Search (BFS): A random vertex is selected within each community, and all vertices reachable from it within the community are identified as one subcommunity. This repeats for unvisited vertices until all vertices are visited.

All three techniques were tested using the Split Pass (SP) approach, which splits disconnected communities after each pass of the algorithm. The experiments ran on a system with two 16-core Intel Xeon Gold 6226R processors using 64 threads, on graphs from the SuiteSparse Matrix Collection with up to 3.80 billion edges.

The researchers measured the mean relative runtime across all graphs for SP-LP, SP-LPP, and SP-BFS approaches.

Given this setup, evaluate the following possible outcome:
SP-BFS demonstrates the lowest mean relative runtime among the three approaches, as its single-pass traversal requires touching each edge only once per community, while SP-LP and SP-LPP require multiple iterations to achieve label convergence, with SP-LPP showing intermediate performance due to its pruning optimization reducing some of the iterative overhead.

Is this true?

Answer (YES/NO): YES